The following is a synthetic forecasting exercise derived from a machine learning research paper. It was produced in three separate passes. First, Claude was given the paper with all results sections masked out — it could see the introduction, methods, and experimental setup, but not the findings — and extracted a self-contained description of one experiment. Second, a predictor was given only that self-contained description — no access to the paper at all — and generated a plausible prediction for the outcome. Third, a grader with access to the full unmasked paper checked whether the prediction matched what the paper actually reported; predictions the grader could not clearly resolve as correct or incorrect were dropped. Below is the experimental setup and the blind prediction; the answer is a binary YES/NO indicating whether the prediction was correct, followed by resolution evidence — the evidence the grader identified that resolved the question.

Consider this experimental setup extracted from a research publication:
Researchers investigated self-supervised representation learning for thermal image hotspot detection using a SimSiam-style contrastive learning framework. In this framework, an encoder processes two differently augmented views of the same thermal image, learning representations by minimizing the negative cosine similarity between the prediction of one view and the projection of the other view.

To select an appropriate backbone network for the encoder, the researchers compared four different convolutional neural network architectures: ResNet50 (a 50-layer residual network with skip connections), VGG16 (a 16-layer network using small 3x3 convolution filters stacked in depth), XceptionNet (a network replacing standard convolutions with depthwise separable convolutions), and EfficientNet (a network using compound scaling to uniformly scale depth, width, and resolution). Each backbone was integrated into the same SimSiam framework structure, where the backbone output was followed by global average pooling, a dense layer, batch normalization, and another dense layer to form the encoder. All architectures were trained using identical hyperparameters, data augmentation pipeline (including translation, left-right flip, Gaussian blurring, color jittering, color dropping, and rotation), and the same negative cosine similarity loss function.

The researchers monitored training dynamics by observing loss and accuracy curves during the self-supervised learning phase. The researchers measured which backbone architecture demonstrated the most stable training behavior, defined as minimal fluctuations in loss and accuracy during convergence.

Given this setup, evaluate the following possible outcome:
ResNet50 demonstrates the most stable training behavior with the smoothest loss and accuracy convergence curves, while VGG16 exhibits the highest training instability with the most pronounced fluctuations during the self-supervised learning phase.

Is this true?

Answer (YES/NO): NO